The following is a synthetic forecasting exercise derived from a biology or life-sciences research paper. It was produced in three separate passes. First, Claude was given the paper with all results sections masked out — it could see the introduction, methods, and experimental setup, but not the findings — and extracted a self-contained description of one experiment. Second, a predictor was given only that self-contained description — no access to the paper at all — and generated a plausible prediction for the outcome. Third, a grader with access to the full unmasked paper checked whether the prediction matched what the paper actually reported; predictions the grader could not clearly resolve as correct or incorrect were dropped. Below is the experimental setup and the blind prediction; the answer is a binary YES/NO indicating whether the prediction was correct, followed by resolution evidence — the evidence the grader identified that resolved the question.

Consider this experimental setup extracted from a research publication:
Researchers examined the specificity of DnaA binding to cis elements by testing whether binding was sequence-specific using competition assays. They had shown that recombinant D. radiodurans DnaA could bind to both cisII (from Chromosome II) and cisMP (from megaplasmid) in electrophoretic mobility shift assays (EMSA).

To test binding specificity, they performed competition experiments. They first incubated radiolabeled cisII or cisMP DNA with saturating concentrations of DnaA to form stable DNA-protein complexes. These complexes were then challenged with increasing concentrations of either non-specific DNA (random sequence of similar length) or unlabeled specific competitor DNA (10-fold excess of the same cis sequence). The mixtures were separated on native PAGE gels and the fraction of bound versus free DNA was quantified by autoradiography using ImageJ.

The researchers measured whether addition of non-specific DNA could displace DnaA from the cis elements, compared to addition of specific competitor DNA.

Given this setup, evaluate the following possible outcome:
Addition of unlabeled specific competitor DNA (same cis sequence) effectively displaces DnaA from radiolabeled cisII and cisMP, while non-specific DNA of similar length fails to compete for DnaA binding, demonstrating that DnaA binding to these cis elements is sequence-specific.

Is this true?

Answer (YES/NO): YES